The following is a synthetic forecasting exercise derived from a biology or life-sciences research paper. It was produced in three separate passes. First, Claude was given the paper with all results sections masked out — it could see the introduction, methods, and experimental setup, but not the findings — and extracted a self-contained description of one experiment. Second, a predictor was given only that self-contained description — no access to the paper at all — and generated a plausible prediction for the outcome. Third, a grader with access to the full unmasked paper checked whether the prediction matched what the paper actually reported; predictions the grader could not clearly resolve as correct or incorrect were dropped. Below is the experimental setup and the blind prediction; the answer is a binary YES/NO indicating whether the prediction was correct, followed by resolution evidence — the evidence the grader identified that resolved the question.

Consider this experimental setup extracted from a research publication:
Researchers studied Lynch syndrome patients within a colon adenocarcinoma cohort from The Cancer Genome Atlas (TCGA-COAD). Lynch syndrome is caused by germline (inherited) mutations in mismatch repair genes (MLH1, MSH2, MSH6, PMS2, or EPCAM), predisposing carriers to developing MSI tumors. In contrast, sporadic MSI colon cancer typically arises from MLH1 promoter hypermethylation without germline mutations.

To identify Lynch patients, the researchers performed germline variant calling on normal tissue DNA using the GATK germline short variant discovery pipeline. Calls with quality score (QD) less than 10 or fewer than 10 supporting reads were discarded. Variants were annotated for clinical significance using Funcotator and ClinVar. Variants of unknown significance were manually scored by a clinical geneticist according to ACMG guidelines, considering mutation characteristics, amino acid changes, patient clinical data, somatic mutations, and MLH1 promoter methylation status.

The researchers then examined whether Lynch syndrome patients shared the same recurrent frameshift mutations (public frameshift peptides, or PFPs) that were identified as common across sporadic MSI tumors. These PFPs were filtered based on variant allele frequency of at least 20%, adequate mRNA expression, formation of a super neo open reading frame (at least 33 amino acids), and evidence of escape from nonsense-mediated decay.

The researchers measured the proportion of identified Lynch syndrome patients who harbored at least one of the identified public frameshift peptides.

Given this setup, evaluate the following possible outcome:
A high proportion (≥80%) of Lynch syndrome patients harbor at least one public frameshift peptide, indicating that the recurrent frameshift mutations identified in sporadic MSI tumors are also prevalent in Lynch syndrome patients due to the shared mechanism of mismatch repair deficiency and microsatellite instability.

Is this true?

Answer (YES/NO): NO